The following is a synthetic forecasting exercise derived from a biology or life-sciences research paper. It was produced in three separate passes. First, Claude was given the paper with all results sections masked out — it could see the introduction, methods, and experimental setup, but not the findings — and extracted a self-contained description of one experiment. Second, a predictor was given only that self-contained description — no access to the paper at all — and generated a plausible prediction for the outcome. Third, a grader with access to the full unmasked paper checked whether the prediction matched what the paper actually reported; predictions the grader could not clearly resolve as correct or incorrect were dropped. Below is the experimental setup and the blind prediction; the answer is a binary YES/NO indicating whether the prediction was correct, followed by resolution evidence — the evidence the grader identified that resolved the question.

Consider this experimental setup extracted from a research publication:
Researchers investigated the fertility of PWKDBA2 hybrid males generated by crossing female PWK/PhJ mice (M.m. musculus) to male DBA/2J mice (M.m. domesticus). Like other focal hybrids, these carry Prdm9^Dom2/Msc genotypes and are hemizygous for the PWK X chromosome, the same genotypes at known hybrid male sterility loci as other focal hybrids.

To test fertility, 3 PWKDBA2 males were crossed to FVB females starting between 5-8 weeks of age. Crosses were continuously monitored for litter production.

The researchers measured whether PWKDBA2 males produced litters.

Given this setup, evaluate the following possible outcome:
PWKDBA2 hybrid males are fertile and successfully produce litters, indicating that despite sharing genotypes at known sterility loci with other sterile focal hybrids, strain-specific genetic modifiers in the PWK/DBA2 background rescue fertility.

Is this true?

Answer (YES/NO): YES